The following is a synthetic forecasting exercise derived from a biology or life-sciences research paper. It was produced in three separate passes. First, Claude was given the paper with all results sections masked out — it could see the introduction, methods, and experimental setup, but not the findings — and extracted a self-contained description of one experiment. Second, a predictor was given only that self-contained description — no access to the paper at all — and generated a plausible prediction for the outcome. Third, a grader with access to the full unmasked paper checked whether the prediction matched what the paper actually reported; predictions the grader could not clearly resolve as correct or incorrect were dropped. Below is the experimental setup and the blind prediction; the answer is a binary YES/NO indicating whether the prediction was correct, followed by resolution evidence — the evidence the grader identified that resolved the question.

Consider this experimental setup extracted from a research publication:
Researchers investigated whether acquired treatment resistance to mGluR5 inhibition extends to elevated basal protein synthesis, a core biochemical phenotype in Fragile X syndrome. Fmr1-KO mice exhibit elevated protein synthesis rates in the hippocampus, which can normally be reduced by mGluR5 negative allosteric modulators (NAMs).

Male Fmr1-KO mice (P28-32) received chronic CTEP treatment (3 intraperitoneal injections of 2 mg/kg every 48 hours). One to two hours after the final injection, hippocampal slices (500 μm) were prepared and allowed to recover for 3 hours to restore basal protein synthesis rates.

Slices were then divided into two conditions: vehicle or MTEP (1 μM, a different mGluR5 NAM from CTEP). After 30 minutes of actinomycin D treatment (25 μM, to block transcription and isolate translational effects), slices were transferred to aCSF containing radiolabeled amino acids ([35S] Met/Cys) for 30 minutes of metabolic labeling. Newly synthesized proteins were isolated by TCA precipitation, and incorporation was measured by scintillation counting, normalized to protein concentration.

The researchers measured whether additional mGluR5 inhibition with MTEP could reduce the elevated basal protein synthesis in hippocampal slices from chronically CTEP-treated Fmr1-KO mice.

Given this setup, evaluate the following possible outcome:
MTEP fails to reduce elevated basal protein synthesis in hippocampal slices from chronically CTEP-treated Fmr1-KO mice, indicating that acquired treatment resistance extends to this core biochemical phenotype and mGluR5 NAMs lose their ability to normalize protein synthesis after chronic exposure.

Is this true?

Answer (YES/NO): YES